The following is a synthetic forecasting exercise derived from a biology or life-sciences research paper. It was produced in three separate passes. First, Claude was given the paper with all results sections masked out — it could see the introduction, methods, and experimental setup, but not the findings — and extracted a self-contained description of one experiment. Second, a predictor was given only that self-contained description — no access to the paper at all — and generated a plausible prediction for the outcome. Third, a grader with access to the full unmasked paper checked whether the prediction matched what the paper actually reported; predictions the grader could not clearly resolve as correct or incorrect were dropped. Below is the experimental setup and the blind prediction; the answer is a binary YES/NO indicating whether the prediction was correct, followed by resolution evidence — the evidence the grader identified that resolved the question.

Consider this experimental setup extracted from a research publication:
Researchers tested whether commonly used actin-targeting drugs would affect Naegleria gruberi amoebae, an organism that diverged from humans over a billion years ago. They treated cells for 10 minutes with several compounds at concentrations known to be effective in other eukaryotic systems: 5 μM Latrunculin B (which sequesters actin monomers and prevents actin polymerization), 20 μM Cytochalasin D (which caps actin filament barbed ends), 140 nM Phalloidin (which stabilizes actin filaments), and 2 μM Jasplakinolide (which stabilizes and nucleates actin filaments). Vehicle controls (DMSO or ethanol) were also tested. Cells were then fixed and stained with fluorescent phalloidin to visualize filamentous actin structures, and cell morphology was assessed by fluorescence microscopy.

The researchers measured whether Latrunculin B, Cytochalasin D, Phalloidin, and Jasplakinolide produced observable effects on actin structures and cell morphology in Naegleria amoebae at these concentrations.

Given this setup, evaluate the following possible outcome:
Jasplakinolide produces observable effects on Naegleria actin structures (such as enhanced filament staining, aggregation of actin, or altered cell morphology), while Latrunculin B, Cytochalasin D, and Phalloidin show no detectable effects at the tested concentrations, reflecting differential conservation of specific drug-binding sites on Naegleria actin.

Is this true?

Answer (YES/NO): NO